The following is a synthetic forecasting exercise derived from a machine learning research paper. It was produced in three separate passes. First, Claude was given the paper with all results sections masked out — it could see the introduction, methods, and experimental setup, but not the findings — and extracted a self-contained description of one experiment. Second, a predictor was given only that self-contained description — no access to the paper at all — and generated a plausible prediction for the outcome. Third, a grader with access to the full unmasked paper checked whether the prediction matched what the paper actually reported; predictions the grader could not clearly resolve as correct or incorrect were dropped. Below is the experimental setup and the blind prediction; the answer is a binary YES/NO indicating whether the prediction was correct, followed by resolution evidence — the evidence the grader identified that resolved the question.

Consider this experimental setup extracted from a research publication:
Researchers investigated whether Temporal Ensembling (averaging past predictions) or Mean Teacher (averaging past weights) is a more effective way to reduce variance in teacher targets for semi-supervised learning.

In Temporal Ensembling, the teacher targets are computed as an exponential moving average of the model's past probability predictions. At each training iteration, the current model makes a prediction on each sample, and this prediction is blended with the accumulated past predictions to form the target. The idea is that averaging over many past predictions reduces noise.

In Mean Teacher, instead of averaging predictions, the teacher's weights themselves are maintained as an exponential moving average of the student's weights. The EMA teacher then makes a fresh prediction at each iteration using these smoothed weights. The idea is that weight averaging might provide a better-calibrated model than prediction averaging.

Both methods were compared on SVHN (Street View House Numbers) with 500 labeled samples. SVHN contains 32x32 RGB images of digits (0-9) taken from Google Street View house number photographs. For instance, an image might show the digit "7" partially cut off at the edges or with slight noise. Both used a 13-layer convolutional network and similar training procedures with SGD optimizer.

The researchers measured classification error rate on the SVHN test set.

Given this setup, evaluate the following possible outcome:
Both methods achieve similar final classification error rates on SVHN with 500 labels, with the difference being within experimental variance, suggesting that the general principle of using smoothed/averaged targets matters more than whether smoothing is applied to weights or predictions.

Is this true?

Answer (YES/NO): NO